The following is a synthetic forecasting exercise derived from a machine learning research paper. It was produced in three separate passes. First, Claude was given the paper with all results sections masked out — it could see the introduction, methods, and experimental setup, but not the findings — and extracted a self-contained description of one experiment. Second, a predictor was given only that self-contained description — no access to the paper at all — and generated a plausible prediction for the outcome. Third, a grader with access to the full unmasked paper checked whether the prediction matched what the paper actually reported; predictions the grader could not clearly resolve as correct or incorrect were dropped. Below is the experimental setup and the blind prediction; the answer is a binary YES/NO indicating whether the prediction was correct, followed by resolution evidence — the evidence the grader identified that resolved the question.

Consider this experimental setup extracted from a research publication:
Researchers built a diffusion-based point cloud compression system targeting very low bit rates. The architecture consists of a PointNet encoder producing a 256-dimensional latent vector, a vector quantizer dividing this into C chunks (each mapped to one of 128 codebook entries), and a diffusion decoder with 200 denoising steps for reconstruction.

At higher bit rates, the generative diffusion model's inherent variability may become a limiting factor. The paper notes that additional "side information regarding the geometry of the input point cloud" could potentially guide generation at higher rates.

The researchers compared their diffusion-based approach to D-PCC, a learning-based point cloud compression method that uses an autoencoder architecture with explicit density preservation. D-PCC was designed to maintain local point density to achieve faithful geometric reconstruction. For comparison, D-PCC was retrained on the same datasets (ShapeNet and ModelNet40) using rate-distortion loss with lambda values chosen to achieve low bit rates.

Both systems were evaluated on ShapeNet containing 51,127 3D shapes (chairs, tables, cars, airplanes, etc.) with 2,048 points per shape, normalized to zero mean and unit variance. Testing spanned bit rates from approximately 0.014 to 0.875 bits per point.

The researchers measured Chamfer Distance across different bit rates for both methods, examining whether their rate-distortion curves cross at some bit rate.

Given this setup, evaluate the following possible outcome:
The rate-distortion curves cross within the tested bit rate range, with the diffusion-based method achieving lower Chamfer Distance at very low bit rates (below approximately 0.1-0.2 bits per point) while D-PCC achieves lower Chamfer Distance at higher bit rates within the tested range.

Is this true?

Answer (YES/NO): NO